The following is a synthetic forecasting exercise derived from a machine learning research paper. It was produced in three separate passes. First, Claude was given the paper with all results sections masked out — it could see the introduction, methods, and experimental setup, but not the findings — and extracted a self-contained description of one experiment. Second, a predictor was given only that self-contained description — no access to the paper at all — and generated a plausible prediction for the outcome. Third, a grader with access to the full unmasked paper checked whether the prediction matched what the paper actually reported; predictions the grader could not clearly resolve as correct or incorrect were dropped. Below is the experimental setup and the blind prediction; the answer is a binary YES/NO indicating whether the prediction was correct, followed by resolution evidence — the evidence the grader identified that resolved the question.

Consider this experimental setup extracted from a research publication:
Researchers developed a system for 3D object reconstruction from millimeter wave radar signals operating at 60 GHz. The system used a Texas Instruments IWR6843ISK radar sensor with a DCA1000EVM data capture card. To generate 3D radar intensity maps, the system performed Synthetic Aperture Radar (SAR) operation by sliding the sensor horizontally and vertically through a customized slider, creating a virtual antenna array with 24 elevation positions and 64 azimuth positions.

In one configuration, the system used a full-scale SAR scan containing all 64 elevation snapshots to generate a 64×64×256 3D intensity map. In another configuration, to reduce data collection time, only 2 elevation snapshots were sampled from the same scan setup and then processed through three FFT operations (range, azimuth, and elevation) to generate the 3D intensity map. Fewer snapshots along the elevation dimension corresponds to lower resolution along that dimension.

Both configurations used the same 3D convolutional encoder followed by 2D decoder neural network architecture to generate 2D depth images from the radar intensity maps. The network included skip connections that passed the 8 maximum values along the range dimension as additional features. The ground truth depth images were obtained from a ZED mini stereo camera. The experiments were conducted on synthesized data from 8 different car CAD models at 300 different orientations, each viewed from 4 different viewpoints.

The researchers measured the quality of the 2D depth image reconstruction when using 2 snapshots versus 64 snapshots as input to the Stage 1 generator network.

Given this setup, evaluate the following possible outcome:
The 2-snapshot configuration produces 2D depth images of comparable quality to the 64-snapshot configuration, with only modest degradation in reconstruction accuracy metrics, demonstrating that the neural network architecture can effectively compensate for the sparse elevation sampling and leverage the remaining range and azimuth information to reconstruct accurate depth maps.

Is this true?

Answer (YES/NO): YES